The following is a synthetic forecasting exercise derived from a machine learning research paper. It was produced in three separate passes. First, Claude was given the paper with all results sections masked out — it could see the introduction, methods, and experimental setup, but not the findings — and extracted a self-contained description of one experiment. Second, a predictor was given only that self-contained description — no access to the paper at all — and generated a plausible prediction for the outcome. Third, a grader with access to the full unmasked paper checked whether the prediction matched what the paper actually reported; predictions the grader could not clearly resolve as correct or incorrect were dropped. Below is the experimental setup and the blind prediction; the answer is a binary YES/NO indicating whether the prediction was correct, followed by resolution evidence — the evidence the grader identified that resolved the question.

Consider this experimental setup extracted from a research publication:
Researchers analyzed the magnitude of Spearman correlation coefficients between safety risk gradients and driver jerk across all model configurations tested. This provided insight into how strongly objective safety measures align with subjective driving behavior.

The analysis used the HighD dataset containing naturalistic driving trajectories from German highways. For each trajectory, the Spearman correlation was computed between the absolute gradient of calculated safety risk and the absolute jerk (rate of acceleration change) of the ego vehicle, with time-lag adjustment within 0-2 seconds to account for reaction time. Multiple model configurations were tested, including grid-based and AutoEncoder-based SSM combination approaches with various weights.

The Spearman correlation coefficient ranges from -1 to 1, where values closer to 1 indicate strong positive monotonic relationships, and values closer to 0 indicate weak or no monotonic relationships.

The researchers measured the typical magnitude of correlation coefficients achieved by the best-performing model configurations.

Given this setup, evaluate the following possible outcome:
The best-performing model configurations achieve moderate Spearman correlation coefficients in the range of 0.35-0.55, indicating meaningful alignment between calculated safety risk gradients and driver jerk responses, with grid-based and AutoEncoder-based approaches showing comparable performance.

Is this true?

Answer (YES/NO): NO